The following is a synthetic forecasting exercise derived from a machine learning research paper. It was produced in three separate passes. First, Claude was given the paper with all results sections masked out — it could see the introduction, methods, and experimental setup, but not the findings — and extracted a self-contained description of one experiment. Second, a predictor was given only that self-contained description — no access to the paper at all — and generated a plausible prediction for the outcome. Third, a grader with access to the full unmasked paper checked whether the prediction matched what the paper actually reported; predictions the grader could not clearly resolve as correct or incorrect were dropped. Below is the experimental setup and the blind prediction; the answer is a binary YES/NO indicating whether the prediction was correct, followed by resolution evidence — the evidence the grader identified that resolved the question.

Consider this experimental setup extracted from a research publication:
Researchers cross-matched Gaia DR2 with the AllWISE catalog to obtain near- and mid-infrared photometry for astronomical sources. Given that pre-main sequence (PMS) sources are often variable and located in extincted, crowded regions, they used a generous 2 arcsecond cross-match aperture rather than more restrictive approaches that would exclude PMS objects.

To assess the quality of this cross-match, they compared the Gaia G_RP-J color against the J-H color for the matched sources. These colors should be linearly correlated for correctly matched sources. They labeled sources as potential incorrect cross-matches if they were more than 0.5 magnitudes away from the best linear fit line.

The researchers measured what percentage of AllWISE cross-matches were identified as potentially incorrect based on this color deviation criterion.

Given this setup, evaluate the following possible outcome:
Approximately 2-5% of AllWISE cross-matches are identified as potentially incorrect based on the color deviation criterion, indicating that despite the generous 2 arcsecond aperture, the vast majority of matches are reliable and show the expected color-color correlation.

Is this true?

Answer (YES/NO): YES